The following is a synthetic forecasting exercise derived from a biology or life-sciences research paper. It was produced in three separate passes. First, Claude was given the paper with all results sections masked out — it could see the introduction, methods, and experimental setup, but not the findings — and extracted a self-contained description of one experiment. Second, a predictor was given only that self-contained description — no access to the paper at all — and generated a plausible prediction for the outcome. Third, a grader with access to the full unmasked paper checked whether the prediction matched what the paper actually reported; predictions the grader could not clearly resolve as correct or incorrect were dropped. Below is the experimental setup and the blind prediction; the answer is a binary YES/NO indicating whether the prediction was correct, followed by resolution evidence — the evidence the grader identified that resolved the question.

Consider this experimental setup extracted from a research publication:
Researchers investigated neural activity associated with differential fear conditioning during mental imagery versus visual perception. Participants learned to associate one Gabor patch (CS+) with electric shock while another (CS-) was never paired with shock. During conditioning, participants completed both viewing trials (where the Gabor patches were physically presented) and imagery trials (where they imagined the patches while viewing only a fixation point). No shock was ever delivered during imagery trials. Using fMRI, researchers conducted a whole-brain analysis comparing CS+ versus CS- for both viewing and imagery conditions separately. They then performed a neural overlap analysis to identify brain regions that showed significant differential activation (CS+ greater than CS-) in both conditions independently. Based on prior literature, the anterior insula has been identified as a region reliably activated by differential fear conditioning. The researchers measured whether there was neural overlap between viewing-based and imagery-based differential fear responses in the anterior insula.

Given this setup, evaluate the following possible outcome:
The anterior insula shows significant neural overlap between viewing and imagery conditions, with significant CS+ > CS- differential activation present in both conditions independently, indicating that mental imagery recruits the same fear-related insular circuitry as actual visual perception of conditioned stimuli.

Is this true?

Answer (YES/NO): YES